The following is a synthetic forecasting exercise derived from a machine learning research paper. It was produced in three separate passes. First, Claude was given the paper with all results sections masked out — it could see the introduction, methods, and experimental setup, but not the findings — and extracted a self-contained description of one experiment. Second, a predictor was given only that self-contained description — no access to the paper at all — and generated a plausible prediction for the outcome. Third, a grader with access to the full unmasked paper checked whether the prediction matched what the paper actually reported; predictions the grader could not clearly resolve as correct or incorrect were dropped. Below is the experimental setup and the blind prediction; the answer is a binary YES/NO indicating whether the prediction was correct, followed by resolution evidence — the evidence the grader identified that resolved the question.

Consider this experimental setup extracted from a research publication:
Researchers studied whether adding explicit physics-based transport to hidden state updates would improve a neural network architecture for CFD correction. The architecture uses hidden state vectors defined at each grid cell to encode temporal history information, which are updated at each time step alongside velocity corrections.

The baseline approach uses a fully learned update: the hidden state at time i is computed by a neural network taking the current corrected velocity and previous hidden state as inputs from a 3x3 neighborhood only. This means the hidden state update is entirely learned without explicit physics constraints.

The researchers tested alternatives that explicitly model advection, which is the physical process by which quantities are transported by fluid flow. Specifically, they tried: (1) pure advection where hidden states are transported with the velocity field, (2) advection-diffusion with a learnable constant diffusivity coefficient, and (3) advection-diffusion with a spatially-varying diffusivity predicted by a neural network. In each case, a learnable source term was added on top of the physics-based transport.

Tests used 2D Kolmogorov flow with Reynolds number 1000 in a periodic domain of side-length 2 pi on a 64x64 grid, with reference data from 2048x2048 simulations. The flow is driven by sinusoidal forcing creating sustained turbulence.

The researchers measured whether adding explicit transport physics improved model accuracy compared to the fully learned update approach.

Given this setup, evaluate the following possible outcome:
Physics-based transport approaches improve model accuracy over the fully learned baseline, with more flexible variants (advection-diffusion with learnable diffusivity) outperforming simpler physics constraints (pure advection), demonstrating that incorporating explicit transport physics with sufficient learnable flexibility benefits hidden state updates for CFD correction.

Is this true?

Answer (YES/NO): NO